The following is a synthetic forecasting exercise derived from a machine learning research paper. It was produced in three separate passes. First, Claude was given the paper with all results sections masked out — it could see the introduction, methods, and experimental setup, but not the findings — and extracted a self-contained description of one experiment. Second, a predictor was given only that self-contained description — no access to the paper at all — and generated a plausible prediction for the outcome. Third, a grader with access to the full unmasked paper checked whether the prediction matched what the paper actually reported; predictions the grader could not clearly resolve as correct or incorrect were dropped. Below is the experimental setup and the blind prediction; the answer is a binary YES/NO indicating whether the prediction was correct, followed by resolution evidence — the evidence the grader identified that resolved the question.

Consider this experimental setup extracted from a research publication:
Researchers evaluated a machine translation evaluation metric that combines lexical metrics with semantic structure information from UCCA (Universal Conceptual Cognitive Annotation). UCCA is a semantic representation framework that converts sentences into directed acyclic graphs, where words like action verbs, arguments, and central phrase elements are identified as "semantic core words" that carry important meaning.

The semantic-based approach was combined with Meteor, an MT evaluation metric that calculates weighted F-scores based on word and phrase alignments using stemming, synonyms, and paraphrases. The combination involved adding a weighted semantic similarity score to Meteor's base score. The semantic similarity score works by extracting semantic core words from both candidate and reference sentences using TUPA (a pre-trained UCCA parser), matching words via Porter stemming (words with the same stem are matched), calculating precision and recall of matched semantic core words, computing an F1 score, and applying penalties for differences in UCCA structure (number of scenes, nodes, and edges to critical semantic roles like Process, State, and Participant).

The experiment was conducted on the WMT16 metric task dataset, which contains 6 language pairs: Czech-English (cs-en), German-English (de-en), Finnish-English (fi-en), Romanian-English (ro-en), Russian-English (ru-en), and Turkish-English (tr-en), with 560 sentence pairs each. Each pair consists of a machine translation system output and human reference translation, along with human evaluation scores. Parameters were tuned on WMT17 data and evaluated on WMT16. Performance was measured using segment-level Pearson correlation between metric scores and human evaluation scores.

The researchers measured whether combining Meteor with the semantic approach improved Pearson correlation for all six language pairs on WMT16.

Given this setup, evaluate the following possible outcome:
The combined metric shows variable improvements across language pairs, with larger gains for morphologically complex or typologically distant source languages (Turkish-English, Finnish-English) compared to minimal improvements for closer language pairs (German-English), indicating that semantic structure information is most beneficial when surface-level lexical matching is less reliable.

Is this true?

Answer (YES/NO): NO